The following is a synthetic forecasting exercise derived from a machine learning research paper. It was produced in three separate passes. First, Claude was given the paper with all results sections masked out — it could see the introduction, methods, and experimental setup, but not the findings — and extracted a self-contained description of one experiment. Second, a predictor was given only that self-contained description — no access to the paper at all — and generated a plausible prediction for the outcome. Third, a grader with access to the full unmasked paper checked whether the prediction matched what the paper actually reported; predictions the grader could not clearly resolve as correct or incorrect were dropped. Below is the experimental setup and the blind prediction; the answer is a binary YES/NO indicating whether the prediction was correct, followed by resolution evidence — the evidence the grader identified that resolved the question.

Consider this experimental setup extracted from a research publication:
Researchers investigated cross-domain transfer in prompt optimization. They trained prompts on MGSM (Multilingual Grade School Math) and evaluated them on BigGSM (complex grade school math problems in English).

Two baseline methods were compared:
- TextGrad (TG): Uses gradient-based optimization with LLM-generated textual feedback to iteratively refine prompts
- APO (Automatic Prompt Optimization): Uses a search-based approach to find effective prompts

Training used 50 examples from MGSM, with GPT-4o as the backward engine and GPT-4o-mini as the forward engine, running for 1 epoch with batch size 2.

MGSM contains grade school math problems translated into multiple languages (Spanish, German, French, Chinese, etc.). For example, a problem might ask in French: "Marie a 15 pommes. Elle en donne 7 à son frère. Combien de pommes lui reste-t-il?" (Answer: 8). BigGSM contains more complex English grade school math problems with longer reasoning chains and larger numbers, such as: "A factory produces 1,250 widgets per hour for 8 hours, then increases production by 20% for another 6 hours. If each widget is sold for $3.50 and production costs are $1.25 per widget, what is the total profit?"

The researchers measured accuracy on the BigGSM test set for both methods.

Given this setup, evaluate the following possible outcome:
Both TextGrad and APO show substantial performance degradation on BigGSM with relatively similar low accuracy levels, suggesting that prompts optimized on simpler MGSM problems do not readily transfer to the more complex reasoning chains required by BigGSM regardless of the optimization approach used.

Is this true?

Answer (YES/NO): NO